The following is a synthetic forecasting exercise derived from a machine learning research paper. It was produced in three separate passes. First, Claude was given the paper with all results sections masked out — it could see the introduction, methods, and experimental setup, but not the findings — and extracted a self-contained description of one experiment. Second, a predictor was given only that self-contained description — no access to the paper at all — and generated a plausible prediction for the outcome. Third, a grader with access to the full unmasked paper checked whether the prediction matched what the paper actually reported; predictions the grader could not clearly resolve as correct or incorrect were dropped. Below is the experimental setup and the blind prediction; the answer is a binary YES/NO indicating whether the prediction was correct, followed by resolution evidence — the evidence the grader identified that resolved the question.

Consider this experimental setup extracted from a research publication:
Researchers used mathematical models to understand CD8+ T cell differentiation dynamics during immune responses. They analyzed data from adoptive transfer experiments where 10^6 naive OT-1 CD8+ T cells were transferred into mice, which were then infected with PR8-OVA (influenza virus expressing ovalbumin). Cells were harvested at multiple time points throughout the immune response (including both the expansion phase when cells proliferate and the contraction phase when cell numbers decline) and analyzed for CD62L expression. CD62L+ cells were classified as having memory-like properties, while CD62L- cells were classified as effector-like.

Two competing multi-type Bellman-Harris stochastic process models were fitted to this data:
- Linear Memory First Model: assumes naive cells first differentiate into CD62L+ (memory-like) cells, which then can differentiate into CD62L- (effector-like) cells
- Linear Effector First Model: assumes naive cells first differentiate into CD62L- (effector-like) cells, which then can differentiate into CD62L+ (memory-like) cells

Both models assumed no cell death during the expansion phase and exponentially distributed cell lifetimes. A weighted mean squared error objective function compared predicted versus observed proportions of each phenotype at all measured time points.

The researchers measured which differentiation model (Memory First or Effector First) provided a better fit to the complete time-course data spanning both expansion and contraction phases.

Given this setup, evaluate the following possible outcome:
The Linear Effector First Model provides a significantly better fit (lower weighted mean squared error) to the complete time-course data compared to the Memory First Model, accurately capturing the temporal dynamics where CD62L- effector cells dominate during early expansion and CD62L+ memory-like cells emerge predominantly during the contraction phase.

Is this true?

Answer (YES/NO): YES